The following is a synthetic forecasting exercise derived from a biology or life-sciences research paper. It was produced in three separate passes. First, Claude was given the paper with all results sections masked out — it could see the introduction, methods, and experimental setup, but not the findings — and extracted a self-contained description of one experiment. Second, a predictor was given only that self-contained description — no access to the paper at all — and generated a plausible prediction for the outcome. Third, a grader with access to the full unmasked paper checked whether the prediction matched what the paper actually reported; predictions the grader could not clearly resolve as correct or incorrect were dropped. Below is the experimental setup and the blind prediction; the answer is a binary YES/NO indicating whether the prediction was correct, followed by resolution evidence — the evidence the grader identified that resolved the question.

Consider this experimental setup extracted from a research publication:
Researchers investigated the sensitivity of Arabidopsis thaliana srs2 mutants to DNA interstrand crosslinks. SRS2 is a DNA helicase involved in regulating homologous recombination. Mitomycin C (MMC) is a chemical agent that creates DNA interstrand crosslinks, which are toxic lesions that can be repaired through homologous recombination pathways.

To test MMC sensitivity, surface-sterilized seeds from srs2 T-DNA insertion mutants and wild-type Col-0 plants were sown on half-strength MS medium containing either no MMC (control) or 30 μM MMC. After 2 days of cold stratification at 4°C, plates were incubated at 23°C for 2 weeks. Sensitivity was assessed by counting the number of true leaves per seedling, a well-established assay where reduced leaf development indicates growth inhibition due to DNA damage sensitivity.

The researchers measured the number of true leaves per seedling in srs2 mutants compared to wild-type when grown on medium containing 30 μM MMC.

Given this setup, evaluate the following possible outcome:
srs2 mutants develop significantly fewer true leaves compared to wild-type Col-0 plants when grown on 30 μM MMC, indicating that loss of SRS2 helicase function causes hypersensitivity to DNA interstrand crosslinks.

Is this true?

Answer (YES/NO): NO